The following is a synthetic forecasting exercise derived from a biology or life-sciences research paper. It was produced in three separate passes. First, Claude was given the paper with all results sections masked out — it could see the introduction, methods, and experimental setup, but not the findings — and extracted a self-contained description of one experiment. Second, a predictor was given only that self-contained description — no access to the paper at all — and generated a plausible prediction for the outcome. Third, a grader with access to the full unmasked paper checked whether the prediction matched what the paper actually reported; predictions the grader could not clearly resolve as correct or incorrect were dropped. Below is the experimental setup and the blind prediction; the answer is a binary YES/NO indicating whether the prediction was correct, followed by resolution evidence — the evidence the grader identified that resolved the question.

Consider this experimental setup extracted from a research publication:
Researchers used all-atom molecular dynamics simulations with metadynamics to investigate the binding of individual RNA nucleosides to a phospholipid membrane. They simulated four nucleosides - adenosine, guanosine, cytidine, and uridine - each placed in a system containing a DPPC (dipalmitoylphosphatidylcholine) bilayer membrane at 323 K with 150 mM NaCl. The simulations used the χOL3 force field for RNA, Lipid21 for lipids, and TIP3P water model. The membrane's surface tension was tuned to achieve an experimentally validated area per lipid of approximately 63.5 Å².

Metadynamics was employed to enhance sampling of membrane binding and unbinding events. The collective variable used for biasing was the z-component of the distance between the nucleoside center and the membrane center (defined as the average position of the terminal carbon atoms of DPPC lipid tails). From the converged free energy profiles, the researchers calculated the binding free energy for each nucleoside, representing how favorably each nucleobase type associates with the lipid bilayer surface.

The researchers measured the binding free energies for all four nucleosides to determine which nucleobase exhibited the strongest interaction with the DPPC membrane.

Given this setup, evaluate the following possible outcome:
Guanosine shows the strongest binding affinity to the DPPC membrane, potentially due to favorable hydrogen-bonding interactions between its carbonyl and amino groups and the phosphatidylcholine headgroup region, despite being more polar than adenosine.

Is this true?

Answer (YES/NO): YES